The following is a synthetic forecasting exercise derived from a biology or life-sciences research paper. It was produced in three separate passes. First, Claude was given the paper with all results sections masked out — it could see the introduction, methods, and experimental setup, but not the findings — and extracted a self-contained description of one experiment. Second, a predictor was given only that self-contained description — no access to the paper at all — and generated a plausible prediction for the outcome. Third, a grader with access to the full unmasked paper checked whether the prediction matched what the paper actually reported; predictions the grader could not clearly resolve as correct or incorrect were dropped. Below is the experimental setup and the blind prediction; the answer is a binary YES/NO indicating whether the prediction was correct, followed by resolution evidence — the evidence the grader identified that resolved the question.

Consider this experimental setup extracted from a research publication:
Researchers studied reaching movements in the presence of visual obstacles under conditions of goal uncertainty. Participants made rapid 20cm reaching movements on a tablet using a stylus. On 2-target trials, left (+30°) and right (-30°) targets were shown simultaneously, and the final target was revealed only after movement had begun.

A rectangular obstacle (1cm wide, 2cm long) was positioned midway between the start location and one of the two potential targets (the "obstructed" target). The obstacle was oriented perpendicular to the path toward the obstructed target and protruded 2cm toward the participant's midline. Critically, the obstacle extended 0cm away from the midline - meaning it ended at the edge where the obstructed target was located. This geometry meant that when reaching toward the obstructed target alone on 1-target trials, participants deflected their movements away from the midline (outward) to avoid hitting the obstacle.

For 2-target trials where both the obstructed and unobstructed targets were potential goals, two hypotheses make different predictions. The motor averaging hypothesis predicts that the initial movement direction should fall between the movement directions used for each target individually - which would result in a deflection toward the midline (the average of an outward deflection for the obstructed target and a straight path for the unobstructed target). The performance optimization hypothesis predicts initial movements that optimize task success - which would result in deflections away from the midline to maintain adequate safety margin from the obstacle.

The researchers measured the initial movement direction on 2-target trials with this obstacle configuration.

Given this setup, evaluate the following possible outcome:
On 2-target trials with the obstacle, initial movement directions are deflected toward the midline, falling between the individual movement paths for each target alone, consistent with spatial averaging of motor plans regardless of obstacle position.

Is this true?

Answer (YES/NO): NO